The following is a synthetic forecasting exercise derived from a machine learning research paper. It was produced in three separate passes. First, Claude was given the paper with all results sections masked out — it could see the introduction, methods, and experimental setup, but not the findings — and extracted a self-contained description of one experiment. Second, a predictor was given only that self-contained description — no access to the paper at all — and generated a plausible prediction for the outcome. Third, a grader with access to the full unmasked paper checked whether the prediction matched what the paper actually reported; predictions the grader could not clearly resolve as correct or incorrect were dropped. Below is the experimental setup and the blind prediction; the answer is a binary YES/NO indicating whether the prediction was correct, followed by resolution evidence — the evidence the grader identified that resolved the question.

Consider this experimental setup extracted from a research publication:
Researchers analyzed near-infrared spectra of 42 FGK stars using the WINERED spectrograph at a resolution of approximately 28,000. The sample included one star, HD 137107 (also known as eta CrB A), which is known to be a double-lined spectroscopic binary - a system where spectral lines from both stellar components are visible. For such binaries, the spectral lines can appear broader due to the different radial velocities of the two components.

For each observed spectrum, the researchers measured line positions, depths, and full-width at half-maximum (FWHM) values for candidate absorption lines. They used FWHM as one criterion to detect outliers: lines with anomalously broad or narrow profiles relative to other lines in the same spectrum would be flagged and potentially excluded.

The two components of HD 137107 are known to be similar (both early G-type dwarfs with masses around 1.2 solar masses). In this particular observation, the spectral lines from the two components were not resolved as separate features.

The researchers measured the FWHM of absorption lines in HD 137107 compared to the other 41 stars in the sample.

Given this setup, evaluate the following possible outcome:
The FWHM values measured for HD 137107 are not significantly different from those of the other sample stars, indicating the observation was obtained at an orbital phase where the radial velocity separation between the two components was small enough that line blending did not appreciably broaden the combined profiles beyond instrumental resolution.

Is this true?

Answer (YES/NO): NO